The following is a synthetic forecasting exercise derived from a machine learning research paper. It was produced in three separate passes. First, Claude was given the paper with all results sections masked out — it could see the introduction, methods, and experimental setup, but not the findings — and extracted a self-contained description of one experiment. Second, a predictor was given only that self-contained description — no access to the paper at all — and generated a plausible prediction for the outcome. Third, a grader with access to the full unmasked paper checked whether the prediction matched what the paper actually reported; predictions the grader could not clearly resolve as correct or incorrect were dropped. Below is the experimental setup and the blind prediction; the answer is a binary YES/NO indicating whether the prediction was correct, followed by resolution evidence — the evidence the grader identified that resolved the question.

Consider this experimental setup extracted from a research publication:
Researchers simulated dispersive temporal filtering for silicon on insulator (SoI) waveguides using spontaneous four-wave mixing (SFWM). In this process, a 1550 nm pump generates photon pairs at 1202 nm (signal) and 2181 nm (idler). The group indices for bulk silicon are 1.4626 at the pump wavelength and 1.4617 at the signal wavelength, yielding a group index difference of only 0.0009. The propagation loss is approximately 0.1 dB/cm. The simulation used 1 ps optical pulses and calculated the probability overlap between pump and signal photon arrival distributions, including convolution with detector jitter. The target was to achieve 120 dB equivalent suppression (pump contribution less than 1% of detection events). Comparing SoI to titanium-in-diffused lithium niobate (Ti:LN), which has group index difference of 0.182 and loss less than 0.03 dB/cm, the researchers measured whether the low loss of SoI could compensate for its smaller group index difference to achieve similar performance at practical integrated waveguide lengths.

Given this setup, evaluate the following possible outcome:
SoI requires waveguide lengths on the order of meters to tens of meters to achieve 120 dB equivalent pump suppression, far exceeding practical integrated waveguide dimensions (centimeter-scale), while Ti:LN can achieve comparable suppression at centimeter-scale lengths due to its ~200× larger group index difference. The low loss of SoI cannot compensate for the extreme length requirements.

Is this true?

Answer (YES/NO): YES